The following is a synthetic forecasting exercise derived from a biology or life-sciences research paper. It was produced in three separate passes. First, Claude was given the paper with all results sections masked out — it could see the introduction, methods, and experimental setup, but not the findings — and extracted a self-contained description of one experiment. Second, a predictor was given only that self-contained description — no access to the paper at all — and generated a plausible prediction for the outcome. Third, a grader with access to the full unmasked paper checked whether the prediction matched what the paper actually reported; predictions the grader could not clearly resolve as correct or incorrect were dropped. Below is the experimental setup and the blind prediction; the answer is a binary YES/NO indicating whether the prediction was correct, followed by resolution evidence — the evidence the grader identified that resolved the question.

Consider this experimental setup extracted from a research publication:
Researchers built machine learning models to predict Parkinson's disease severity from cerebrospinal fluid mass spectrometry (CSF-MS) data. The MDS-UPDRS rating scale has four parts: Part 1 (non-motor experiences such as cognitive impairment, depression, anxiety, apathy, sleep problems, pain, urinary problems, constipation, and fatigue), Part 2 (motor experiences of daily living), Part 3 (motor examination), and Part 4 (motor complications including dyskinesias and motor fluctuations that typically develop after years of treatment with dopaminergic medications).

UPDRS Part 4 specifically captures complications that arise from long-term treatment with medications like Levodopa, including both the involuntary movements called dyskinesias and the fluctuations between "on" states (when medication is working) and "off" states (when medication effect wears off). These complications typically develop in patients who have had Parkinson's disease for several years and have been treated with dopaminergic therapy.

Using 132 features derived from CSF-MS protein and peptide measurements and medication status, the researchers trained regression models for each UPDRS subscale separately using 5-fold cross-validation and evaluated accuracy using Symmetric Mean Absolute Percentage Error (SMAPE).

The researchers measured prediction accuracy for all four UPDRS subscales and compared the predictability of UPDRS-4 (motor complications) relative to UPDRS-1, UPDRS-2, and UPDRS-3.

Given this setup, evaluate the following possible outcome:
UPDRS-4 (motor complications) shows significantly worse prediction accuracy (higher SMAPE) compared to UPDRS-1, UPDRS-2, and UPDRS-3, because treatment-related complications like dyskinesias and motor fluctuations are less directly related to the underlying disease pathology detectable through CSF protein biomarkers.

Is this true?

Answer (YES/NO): NO